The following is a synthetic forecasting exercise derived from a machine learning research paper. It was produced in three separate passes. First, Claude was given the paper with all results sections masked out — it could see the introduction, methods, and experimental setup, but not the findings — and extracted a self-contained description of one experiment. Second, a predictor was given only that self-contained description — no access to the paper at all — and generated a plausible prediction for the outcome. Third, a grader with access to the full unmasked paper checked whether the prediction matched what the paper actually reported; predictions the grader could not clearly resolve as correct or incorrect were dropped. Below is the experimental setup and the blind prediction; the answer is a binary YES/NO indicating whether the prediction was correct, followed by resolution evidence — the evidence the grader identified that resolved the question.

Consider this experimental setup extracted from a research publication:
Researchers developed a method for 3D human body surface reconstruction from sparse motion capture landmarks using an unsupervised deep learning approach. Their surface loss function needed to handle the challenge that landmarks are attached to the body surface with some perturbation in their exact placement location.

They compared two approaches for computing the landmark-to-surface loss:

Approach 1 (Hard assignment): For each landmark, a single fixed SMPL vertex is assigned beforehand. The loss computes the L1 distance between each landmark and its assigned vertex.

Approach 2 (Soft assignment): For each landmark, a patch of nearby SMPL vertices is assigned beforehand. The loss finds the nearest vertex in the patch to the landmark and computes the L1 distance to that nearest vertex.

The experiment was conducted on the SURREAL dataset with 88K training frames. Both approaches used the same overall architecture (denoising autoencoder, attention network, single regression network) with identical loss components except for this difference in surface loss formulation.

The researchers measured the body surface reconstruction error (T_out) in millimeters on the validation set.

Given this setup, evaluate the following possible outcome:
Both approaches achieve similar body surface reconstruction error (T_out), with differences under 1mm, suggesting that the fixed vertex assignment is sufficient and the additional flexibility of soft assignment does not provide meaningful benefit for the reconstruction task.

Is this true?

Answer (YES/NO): NO